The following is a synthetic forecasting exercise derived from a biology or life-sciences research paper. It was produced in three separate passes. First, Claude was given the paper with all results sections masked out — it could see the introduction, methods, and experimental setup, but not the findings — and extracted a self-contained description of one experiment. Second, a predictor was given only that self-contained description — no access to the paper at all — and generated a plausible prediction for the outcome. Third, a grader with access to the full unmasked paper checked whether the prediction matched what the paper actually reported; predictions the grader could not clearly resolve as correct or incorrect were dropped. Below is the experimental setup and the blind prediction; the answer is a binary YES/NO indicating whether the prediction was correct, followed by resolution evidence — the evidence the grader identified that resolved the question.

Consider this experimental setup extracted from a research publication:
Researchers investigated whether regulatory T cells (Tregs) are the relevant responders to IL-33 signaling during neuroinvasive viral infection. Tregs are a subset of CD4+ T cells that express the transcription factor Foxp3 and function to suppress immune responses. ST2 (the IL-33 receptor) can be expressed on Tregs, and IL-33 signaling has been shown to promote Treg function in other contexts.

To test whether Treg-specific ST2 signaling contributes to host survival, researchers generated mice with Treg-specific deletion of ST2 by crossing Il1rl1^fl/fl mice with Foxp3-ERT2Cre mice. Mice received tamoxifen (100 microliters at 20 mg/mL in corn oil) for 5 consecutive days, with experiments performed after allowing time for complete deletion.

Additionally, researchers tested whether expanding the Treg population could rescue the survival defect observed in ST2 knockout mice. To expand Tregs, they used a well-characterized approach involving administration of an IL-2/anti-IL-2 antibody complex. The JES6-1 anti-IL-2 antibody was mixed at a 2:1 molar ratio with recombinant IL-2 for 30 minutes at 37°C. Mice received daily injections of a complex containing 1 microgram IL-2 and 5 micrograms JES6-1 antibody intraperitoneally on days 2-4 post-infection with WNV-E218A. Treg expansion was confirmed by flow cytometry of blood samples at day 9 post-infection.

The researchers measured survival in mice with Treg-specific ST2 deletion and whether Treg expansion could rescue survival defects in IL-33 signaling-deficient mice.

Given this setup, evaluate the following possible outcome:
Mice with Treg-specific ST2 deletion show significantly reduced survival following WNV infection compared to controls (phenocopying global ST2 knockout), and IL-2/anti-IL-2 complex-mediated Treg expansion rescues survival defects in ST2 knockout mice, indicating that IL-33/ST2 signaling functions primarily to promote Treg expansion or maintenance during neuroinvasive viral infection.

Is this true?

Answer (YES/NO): NO